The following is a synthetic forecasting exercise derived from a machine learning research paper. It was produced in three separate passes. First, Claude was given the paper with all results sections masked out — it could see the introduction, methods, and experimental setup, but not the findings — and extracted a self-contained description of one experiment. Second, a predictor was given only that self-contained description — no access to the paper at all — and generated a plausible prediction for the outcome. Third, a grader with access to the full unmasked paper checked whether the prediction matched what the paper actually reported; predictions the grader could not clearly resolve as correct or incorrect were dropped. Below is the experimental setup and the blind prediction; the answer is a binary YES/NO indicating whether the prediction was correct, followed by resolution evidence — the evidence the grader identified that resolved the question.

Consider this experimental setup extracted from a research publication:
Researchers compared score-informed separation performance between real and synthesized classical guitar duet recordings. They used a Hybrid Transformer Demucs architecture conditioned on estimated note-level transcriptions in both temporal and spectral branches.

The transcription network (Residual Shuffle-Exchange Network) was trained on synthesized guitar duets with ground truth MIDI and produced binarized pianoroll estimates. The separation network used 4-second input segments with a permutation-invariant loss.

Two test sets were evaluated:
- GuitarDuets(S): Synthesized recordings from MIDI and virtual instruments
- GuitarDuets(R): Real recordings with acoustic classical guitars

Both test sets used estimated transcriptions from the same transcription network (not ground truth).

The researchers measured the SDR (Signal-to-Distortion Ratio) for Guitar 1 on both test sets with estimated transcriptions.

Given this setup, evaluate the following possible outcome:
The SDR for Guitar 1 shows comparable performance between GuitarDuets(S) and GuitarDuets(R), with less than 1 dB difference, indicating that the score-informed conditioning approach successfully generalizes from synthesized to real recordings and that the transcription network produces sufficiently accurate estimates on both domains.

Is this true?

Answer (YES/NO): NO